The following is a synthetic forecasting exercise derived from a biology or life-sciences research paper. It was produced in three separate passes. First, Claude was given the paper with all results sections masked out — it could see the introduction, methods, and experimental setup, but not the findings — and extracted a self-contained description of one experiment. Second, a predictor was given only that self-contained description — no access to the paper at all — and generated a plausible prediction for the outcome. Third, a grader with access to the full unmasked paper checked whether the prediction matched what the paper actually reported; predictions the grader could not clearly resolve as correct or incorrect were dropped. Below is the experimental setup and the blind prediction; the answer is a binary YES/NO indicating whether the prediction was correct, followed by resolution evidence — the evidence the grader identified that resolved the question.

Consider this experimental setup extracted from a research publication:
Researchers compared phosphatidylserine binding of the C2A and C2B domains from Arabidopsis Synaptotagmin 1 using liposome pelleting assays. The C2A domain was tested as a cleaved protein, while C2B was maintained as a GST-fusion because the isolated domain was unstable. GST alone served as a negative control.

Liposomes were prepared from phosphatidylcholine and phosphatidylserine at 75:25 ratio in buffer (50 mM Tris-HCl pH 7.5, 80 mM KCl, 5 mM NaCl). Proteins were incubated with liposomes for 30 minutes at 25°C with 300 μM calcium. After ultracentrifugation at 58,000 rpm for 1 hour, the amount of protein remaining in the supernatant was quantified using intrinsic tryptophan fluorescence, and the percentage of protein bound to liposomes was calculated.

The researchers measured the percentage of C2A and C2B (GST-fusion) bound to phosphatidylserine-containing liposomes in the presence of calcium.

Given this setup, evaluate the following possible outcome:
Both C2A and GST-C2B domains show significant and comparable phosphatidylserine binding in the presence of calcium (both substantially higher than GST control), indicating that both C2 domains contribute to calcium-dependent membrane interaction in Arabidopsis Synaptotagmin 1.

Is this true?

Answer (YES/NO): NO